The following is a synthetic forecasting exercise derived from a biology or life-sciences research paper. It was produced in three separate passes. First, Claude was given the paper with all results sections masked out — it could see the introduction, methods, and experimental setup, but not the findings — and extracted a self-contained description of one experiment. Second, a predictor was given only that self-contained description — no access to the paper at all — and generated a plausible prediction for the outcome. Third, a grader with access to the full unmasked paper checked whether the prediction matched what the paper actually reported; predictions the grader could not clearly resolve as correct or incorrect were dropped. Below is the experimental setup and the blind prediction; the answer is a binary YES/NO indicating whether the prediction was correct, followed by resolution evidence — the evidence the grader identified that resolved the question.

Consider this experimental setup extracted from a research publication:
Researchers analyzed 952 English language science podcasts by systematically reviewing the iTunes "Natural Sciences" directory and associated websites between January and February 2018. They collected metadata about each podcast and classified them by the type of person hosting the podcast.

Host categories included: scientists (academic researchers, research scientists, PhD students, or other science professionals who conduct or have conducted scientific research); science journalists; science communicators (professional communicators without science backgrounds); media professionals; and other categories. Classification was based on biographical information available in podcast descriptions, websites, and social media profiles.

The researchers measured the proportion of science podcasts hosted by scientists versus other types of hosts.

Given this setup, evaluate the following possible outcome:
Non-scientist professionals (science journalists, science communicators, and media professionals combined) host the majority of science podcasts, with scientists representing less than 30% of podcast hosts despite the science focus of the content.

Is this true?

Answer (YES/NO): NO